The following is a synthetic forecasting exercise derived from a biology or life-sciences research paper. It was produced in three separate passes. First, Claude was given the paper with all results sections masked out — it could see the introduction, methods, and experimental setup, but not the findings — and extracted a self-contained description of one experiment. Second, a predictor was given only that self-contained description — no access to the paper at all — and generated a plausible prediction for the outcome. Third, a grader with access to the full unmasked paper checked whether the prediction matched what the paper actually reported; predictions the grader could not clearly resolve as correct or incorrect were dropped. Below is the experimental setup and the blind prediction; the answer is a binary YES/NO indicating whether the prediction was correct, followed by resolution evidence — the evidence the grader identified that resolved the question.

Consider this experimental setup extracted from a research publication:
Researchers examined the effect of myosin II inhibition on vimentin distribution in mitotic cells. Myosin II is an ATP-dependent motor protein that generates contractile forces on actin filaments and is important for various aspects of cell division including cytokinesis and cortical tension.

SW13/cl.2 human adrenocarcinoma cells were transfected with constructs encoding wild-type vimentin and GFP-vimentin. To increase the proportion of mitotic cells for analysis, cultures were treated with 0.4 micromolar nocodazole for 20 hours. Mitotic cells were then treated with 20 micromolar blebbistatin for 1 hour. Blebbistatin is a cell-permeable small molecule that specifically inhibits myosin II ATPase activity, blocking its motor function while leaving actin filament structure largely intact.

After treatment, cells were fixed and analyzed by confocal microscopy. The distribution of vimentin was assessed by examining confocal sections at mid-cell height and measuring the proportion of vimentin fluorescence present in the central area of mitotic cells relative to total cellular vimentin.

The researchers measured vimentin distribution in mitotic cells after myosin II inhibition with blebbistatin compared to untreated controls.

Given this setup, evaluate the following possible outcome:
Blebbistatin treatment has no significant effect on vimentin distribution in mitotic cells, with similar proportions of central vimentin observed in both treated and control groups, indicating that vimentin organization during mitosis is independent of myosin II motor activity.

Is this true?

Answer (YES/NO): NO